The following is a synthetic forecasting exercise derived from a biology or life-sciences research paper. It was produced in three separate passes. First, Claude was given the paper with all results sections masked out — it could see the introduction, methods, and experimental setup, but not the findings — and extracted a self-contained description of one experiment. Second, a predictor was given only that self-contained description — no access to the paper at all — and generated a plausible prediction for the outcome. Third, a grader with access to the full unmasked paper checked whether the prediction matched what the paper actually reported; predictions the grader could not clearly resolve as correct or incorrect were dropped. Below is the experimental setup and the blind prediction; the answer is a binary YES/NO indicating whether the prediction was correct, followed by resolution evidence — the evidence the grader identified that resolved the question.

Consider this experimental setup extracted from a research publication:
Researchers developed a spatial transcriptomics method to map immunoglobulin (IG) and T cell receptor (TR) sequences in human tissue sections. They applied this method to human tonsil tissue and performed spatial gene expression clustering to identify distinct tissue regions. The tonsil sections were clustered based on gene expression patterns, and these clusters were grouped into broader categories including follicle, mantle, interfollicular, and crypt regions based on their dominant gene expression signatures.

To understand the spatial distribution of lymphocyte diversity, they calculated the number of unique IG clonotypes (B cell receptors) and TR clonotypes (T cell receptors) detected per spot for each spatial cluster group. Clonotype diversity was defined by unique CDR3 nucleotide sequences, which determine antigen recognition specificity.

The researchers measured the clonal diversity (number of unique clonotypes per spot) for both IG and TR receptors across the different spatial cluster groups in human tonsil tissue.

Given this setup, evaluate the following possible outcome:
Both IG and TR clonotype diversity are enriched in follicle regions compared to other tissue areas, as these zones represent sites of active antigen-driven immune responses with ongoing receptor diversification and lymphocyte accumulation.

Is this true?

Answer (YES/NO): NO